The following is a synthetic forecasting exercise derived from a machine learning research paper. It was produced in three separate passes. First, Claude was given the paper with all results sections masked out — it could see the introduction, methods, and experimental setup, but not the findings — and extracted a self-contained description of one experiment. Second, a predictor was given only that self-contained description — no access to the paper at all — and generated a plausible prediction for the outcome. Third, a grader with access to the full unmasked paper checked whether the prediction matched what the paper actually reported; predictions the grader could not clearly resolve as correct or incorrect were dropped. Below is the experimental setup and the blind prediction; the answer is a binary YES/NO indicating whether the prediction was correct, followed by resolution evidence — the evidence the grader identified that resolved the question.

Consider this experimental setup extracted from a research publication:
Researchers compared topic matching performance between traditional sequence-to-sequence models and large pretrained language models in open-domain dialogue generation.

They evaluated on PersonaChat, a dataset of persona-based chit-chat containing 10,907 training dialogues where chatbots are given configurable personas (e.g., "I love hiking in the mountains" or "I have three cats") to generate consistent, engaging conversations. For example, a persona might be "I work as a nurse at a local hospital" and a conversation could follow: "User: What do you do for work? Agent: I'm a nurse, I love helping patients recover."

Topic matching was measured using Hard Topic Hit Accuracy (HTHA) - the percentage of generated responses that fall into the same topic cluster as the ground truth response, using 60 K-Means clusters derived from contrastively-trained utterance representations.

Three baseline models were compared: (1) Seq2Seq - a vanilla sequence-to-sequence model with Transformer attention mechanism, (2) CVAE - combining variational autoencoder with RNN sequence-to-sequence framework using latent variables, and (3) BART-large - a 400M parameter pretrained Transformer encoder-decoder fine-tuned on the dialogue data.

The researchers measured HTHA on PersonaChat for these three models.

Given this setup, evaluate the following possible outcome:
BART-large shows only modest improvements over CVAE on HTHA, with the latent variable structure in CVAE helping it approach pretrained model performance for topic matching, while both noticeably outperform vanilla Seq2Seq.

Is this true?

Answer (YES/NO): NO